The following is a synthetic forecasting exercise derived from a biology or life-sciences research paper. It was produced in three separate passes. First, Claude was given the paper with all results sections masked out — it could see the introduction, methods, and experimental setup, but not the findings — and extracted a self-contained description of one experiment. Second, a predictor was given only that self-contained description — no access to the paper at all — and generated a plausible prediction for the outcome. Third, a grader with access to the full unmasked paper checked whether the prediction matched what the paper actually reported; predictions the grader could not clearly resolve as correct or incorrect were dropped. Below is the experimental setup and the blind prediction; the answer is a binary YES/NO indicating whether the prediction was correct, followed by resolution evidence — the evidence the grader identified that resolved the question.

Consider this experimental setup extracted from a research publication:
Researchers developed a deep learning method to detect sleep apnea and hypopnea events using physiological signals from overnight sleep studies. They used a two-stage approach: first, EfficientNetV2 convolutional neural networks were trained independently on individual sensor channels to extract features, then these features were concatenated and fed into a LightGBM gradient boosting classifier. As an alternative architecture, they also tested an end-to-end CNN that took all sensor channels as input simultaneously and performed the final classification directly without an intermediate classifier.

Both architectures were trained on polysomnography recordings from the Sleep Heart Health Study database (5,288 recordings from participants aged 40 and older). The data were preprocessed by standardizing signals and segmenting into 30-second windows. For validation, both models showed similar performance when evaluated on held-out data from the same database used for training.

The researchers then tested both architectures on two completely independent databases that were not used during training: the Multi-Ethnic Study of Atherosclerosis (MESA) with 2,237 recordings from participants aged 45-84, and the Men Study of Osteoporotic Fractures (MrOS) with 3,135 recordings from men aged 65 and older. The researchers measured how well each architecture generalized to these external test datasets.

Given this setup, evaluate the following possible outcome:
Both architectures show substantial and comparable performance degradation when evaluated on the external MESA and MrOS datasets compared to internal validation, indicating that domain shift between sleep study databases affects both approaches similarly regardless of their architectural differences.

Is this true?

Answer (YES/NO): NO